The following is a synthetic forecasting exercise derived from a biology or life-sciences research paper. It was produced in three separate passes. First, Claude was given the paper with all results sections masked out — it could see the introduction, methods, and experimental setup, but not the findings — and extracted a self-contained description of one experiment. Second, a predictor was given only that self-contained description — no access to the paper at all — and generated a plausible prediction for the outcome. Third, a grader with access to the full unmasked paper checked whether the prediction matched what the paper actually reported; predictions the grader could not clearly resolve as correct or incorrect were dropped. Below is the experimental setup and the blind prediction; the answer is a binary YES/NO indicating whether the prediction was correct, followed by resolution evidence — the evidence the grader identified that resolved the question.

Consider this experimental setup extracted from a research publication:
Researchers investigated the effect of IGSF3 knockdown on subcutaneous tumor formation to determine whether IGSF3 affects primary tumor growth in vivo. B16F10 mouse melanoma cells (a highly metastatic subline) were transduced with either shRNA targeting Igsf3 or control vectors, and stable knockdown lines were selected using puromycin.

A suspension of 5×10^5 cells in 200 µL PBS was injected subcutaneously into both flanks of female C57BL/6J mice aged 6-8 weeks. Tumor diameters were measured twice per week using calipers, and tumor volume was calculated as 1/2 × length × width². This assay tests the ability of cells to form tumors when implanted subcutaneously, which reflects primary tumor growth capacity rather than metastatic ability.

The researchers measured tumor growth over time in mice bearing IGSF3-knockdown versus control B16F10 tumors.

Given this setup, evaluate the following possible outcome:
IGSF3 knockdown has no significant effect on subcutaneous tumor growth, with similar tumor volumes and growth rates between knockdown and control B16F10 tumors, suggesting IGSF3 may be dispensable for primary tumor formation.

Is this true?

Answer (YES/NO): YES